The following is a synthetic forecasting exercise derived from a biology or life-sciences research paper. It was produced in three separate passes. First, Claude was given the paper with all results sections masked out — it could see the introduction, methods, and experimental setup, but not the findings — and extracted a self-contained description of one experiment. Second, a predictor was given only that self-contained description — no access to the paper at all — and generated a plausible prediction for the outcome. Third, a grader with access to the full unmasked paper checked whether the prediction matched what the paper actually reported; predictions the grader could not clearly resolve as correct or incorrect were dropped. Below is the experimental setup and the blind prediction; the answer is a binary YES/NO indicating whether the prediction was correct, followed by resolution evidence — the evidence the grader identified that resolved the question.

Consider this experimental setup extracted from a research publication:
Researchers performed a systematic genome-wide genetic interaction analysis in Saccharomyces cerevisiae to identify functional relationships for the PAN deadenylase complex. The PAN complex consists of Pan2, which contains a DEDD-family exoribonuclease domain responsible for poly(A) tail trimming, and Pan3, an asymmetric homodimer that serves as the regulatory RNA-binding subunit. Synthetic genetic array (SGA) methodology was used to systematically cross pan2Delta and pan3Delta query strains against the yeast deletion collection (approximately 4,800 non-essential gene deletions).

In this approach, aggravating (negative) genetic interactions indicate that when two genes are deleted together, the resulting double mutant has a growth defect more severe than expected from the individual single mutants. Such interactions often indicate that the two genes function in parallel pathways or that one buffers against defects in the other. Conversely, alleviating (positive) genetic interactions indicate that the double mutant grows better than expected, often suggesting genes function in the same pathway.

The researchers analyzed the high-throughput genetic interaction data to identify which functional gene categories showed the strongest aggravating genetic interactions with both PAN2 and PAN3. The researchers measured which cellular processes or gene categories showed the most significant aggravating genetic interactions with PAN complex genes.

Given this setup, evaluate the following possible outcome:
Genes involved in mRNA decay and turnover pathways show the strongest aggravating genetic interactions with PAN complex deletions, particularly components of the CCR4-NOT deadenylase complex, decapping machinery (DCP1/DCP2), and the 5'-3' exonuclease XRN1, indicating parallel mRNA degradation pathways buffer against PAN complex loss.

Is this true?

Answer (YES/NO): NO